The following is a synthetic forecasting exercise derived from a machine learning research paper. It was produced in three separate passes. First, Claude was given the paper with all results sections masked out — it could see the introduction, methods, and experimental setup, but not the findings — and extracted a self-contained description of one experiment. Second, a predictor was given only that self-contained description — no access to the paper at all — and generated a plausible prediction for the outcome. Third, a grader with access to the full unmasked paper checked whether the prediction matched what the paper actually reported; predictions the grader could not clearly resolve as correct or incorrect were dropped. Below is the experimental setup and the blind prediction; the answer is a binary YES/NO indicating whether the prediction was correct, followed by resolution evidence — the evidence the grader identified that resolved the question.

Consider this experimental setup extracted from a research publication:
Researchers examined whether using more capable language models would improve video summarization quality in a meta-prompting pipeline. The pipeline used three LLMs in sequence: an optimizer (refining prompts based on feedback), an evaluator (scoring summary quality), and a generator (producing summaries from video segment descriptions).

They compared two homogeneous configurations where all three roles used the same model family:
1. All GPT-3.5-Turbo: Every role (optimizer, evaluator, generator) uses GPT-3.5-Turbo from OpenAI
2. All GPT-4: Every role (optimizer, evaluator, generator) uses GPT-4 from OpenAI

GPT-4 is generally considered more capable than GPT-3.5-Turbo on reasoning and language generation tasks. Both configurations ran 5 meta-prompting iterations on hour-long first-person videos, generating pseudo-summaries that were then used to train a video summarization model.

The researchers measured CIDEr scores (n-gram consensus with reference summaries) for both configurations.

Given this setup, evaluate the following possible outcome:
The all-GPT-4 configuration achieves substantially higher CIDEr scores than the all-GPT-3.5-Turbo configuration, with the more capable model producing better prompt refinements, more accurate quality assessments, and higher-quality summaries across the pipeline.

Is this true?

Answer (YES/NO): NO